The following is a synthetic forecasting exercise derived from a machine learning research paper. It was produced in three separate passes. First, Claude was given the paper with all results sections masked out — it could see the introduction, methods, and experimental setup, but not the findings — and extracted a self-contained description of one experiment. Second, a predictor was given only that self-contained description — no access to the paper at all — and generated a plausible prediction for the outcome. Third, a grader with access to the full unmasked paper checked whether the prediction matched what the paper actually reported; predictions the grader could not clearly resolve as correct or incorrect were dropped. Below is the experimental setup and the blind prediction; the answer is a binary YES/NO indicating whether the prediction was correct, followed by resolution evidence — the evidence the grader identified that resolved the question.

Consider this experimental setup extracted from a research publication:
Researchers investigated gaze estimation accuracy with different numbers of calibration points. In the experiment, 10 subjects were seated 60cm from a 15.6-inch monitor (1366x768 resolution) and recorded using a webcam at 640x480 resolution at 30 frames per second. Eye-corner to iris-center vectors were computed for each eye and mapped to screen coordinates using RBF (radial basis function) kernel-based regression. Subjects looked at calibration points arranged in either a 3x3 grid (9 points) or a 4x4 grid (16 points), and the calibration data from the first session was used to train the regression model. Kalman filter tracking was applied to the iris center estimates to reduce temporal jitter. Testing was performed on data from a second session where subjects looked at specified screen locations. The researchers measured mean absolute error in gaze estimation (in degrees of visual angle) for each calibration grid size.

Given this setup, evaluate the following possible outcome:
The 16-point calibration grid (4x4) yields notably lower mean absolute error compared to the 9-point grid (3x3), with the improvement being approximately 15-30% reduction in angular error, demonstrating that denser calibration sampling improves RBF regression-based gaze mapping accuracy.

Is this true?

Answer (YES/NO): NO